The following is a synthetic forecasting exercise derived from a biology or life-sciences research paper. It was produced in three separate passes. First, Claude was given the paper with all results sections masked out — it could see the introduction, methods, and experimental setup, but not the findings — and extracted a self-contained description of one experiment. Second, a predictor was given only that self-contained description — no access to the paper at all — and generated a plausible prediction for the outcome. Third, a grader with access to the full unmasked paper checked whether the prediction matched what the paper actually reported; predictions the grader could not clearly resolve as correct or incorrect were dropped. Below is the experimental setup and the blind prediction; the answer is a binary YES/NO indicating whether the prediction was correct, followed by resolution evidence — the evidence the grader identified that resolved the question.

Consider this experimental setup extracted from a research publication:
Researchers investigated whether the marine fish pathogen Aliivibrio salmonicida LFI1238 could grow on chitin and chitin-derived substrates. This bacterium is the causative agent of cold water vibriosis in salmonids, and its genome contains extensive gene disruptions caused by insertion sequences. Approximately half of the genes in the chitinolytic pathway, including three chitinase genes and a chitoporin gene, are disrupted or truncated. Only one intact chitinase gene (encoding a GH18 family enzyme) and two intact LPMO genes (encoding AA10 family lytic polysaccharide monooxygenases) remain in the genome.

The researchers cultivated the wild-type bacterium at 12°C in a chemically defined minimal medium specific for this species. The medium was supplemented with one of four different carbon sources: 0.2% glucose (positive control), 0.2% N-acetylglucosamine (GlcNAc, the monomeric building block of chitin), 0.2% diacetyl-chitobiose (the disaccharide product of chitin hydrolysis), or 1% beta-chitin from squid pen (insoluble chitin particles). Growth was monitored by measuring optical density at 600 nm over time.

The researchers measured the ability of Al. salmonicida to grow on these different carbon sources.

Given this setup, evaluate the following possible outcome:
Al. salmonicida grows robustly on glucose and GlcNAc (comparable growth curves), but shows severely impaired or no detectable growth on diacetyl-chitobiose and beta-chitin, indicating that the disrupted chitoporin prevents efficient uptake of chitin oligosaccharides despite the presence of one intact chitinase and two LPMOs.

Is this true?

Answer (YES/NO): NO